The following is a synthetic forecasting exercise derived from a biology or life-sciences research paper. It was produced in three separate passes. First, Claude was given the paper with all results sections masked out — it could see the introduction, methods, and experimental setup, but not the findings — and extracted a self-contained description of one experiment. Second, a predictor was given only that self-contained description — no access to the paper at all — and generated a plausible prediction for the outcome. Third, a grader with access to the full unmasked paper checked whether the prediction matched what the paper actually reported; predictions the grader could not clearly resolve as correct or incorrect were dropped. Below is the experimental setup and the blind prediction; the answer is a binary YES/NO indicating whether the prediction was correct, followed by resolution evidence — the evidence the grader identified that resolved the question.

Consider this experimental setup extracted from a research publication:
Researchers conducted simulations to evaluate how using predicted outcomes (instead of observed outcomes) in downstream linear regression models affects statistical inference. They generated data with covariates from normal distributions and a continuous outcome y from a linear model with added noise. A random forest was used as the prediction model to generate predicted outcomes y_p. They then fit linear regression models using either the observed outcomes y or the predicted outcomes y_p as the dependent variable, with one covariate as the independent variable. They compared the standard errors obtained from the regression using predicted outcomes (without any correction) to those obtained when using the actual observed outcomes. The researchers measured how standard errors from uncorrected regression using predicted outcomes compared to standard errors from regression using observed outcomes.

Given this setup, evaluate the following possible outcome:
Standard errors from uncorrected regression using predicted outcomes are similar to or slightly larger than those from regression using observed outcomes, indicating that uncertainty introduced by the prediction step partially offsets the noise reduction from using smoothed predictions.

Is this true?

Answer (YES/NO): NO